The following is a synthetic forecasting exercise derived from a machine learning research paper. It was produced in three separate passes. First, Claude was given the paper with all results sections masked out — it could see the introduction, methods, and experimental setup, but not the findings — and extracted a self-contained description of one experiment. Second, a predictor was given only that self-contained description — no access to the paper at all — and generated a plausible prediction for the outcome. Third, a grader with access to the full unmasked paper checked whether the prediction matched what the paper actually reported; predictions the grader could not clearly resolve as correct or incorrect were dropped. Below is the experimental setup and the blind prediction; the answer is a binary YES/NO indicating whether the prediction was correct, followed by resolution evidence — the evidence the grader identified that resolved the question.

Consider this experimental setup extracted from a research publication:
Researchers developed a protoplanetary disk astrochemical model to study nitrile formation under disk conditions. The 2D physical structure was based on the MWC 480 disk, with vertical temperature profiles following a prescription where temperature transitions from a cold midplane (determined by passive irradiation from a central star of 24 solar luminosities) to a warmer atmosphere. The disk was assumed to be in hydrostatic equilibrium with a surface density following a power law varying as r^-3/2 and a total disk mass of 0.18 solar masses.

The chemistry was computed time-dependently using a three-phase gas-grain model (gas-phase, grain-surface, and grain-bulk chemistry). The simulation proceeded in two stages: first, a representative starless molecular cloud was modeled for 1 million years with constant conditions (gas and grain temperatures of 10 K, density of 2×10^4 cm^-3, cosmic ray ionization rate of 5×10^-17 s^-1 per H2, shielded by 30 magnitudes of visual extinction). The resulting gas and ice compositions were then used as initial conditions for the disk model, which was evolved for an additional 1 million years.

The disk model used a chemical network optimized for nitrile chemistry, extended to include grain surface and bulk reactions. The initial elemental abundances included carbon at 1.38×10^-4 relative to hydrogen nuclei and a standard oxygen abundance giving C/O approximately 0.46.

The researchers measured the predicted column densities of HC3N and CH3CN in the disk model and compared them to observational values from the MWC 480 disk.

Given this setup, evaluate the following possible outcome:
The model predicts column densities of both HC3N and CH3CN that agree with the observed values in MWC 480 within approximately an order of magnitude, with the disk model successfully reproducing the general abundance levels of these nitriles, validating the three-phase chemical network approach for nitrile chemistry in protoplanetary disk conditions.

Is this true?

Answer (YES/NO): NO